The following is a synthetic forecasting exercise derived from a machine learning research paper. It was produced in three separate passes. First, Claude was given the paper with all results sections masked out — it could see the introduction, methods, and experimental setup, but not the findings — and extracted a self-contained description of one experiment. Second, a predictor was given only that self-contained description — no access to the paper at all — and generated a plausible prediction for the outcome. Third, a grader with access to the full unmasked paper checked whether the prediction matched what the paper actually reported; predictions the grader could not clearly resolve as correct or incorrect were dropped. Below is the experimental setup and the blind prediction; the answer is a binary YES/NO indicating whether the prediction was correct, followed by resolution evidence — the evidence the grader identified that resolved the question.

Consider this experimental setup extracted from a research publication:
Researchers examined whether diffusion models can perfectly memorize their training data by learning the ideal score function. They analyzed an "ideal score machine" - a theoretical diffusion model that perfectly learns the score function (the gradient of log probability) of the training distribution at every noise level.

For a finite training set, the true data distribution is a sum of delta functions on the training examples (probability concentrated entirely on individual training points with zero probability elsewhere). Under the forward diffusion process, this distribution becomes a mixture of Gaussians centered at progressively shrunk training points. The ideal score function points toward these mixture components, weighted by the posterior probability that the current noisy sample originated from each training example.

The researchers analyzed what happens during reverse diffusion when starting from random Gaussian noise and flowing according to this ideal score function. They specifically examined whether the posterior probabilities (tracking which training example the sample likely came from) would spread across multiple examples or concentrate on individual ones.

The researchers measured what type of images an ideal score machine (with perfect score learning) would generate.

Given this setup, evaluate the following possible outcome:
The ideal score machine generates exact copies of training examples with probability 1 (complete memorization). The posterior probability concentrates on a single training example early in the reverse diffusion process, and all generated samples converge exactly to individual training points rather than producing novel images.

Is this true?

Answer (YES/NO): YES